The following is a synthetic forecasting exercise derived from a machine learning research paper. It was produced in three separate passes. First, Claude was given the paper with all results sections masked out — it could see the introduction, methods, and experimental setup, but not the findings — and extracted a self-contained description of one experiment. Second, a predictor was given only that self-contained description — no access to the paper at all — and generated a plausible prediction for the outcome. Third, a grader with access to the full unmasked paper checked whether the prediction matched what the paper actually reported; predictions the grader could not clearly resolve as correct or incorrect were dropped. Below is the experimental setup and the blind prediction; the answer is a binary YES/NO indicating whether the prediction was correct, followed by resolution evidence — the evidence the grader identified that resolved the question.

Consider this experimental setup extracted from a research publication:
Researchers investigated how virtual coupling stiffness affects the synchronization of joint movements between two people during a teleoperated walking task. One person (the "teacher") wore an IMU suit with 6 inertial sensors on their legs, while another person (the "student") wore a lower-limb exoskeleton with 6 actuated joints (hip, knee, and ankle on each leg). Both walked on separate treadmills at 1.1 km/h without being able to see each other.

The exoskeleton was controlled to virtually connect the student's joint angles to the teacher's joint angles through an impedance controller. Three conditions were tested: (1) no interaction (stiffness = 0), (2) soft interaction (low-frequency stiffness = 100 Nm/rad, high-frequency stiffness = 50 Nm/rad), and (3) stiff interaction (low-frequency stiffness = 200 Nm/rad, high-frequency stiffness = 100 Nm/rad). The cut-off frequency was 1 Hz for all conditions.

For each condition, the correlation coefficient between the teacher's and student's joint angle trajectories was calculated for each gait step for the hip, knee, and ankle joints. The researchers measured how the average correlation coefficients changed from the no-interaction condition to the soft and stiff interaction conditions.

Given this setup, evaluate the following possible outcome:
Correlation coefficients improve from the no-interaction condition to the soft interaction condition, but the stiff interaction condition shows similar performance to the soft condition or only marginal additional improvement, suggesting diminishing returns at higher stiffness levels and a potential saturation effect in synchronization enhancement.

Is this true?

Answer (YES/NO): NO